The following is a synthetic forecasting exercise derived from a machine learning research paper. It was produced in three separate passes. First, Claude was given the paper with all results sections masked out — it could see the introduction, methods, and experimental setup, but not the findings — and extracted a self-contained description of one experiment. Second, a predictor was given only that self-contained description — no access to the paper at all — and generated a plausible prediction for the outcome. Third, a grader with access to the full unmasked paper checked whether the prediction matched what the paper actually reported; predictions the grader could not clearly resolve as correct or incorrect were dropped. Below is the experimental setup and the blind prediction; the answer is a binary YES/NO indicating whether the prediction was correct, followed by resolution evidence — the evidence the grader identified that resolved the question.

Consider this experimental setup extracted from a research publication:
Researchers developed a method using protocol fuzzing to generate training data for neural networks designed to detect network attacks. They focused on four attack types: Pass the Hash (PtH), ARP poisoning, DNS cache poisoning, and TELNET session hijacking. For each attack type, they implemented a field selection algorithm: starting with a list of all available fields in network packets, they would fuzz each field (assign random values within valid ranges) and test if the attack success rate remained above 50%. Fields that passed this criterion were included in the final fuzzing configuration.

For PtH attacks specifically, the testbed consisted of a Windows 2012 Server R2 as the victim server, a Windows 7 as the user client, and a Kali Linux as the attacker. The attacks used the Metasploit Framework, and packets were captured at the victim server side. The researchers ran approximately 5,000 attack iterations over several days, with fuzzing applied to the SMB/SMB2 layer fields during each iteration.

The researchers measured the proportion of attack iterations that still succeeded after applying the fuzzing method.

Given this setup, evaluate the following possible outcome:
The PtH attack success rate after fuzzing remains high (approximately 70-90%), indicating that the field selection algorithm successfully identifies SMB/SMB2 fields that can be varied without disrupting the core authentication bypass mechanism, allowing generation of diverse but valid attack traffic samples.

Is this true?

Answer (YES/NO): YES